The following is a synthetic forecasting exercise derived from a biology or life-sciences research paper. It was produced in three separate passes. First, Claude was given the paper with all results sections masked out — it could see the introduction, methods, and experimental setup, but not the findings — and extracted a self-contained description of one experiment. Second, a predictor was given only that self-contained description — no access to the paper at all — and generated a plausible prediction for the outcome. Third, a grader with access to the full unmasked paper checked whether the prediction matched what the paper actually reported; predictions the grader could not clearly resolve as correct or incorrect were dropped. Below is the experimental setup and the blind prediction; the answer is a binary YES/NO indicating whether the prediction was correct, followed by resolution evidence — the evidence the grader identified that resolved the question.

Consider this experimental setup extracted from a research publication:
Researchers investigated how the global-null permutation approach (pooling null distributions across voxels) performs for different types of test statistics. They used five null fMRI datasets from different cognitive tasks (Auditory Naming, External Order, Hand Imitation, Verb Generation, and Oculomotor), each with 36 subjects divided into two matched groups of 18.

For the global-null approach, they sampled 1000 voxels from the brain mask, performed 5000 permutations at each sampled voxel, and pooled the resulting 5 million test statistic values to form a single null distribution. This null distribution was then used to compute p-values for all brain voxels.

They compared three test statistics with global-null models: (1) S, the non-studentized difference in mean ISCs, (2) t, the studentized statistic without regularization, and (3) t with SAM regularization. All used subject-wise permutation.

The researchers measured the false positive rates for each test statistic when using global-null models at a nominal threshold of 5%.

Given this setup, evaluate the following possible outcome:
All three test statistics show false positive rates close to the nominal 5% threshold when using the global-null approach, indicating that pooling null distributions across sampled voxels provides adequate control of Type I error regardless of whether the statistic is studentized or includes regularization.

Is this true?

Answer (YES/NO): NO